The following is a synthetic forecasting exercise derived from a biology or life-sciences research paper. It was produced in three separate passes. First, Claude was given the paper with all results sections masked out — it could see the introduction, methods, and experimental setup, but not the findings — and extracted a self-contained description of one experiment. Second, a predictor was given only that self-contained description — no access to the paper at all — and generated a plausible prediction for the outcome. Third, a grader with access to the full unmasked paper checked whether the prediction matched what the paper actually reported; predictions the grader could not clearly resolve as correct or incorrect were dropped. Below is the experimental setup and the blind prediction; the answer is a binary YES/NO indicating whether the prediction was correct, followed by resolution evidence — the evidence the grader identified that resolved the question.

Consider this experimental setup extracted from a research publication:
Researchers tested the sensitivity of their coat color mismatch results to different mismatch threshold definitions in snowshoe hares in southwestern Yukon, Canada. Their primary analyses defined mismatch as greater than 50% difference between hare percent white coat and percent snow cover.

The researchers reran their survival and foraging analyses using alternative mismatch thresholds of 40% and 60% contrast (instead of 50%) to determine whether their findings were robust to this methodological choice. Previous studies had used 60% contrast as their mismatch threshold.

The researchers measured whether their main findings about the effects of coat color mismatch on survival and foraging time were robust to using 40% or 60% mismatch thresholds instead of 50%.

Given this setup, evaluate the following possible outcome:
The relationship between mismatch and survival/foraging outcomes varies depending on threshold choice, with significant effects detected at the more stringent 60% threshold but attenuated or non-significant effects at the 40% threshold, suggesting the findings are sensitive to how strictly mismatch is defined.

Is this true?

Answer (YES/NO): NO